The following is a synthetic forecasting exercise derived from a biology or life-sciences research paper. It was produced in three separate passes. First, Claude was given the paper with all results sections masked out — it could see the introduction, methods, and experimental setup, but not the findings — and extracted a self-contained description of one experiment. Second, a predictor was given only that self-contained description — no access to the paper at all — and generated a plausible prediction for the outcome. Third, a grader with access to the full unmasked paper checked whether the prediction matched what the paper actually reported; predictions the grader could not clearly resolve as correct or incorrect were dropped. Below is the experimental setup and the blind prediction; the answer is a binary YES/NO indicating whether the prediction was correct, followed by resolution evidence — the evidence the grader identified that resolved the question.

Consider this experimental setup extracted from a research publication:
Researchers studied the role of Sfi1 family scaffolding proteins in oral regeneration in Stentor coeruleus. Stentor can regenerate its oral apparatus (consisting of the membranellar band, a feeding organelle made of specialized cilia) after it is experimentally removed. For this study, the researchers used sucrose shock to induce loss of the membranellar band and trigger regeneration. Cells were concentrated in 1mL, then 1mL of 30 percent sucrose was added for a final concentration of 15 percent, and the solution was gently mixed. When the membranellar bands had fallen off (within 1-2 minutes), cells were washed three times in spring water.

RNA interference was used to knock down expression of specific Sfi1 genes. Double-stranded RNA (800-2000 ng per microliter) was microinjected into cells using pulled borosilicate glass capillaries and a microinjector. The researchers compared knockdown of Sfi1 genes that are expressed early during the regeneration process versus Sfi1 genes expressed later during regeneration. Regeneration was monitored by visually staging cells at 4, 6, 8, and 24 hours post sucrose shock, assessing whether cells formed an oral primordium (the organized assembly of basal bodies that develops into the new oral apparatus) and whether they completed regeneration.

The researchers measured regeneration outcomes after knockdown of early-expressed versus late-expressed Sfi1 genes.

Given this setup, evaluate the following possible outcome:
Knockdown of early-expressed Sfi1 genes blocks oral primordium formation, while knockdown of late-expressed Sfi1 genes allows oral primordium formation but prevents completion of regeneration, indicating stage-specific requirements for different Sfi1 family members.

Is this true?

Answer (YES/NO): NO